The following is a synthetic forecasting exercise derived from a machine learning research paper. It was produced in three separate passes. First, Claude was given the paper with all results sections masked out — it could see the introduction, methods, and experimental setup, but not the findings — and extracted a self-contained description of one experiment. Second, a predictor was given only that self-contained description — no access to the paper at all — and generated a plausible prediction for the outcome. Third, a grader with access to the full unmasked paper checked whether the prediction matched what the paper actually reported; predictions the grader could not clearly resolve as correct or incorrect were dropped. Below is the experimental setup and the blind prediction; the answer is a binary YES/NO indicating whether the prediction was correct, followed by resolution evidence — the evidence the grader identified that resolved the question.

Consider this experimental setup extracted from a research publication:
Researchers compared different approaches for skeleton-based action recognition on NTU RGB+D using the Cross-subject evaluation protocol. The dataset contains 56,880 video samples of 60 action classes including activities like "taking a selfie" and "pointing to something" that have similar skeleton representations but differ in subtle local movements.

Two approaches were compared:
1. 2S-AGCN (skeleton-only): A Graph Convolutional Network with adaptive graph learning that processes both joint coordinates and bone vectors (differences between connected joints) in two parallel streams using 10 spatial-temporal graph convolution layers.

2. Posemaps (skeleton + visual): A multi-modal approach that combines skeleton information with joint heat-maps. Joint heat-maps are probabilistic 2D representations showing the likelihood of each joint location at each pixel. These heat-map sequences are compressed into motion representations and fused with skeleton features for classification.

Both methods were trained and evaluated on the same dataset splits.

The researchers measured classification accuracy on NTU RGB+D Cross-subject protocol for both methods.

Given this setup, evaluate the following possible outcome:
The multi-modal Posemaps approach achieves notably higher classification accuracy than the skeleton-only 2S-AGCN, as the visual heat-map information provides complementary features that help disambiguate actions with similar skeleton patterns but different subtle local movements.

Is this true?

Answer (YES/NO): YES